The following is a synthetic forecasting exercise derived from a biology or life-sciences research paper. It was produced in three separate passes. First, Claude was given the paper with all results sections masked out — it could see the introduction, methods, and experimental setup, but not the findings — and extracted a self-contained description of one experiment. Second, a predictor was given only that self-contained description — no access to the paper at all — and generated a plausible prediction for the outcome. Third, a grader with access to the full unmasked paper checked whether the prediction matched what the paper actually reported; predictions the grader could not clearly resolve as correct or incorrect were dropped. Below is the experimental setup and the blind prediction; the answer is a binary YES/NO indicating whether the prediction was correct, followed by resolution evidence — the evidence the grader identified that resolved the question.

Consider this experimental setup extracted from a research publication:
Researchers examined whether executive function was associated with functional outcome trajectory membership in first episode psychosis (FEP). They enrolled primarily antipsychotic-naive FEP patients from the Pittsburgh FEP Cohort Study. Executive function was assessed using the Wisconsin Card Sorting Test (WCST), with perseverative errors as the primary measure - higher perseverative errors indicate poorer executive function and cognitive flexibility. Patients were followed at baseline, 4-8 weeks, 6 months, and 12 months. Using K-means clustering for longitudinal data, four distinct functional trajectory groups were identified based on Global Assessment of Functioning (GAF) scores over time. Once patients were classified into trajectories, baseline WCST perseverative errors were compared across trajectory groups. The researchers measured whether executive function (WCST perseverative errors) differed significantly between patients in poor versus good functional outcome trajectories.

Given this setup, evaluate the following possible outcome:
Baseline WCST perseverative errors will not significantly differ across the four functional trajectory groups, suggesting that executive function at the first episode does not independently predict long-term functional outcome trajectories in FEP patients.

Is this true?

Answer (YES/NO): YES